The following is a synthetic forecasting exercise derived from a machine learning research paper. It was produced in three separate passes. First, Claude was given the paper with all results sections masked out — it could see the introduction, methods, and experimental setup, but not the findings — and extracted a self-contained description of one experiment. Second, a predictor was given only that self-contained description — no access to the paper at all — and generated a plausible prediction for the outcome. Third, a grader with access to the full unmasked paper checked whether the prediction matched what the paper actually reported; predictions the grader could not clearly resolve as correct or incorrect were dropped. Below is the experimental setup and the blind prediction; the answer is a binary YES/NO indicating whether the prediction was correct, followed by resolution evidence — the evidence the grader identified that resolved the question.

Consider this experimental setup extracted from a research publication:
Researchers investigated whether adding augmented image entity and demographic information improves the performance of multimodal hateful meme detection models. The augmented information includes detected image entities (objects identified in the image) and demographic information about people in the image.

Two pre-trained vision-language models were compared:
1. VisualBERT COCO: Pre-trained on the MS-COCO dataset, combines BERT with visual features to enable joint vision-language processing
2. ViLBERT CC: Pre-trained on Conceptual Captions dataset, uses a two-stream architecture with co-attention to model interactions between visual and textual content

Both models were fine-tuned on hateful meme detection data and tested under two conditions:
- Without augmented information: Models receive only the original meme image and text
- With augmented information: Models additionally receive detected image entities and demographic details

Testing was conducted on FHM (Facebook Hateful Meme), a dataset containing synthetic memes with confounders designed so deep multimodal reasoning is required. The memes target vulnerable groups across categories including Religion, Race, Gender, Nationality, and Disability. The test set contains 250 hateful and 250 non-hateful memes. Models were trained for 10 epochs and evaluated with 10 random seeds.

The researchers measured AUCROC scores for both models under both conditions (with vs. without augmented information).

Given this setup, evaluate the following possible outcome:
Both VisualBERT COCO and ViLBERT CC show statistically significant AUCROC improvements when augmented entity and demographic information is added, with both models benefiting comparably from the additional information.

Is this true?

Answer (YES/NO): NO